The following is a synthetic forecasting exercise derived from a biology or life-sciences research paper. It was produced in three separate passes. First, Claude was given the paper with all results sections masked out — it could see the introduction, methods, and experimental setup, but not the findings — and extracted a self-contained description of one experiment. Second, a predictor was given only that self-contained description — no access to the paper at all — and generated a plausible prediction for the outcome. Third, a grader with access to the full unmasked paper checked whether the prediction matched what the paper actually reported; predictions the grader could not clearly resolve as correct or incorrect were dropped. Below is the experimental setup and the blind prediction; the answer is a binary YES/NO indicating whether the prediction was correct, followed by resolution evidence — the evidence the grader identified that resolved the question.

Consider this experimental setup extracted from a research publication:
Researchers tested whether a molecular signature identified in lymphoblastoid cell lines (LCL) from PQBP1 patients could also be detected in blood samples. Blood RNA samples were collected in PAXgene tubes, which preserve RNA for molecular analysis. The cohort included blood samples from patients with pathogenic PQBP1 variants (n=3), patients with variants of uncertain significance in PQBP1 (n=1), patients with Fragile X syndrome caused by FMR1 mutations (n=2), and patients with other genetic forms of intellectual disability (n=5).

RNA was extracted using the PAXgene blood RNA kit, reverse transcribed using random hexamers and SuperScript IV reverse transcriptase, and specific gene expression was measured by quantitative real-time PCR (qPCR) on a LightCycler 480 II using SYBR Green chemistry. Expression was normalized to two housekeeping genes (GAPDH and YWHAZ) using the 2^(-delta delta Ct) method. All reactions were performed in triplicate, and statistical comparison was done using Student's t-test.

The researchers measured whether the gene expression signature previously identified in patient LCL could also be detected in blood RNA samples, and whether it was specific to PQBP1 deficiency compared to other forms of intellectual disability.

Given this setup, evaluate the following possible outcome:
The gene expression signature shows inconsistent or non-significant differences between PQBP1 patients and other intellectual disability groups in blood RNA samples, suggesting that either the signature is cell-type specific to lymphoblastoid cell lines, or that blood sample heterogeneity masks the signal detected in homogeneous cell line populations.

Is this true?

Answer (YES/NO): NO